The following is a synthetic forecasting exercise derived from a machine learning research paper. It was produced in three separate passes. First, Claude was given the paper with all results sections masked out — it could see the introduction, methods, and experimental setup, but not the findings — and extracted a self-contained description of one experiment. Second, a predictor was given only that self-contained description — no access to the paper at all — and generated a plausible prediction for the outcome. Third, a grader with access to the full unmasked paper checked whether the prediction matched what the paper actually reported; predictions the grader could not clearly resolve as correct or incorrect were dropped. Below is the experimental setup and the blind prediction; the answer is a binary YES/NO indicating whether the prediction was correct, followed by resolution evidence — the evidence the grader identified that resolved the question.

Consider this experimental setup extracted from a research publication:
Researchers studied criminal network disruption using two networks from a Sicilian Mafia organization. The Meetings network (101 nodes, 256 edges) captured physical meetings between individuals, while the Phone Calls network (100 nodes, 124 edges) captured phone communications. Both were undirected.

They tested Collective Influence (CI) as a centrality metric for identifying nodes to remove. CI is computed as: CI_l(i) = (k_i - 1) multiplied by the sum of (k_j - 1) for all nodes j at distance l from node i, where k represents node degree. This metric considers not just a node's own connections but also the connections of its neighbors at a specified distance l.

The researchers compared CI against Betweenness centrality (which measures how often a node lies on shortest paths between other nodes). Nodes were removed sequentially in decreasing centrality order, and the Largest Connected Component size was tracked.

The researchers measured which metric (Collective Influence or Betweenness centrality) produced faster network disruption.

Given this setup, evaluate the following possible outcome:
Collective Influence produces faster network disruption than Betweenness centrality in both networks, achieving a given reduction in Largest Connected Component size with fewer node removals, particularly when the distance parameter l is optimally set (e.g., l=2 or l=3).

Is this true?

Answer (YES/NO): NO